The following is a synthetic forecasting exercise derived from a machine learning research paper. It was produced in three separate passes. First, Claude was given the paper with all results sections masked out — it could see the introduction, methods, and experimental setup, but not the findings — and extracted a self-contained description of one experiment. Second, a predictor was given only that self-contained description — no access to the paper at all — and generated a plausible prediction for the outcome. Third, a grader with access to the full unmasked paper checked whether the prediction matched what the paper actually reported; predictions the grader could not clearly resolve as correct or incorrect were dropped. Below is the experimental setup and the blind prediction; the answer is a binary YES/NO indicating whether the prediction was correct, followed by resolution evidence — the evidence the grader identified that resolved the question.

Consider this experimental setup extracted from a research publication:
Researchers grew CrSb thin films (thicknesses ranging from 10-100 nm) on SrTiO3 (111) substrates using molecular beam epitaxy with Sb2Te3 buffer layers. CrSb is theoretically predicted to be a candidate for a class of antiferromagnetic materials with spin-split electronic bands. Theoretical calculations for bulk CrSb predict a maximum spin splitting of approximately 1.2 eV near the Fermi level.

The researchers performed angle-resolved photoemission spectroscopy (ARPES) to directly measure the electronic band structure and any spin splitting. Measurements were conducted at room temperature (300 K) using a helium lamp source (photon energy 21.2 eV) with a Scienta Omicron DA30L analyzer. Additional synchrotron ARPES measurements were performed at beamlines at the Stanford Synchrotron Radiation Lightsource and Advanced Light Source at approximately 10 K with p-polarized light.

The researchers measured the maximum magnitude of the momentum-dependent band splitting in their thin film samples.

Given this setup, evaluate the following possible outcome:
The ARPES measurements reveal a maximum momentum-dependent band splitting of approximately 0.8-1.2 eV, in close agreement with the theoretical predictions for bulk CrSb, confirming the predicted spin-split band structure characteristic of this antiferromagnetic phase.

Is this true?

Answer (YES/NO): NO